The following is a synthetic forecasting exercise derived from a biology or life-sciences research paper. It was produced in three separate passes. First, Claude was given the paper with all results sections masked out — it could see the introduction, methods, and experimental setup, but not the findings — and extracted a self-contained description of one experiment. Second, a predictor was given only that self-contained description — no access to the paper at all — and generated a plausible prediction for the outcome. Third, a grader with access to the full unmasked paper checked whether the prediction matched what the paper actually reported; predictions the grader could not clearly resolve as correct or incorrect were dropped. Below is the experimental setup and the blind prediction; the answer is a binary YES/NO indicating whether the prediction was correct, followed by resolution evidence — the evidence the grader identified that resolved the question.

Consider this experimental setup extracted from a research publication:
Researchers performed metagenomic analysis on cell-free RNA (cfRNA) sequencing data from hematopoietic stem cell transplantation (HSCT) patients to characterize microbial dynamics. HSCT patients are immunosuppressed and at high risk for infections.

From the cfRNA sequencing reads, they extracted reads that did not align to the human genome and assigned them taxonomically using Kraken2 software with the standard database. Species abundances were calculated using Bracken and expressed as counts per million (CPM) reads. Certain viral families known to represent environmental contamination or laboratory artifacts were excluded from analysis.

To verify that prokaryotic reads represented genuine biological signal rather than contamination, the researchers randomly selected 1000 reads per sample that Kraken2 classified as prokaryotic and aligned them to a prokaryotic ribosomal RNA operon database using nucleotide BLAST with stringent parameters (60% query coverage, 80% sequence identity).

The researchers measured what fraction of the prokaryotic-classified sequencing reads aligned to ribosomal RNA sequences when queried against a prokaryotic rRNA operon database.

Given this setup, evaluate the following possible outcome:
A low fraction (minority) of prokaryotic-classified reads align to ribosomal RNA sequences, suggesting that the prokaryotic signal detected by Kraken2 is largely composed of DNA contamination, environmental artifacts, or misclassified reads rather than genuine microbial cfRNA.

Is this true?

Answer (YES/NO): NO